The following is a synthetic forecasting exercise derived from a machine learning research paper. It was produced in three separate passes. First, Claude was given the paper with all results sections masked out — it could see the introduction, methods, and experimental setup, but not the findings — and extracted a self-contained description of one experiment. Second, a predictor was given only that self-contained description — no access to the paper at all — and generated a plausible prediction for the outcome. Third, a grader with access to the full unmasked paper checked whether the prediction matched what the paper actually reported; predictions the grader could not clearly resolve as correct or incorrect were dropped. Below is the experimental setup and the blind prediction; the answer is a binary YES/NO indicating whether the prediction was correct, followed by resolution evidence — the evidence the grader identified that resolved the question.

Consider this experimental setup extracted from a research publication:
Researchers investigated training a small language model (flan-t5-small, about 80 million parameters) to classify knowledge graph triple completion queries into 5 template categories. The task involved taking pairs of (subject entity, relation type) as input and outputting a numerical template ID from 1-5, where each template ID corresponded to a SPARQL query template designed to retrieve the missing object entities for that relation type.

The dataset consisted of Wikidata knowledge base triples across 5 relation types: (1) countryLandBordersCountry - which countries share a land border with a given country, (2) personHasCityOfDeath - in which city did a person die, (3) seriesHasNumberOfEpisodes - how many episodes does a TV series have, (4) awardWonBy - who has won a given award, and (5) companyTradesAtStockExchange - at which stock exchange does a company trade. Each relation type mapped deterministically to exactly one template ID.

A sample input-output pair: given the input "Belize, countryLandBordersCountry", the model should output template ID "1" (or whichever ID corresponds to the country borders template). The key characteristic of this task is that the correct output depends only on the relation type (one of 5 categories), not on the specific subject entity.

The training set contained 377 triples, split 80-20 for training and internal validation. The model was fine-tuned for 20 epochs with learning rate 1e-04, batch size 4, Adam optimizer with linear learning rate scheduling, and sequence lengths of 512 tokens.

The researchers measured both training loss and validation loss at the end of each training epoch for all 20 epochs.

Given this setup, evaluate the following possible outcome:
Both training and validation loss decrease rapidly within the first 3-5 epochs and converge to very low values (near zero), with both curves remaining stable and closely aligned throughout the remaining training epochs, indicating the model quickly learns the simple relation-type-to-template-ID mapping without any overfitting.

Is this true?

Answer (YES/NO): NO